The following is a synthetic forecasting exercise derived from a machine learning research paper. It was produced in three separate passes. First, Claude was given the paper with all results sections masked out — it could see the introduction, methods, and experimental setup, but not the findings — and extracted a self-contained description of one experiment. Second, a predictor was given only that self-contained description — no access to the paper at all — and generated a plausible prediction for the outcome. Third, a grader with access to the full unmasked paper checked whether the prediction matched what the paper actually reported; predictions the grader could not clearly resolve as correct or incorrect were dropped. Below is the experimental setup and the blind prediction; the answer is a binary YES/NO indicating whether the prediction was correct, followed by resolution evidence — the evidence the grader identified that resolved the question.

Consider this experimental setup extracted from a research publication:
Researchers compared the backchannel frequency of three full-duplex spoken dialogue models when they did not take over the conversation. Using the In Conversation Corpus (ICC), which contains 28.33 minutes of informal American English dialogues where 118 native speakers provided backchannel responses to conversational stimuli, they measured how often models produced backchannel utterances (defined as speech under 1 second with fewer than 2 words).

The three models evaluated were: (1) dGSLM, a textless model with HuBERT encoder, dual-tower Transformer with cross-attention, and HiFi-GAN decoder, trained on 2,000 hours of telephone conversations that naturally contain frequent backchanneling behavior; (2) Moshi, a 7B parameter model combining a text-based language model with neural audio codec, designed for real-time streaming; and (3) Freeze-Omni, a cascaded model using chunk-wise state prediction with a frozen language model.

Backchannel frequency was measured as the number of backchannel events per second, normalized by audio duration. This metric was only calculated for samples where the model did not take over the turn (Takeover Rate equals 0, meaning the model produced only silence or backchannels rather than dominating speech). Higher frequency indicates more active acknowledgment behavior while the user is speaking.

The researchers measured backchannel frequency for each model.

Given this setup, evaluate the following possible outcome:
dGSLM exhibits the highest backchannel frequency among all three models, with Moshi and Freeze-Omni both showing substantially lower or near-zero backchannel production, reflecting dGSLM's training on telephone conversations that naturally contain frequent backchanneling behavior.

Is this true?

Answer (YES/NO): YES